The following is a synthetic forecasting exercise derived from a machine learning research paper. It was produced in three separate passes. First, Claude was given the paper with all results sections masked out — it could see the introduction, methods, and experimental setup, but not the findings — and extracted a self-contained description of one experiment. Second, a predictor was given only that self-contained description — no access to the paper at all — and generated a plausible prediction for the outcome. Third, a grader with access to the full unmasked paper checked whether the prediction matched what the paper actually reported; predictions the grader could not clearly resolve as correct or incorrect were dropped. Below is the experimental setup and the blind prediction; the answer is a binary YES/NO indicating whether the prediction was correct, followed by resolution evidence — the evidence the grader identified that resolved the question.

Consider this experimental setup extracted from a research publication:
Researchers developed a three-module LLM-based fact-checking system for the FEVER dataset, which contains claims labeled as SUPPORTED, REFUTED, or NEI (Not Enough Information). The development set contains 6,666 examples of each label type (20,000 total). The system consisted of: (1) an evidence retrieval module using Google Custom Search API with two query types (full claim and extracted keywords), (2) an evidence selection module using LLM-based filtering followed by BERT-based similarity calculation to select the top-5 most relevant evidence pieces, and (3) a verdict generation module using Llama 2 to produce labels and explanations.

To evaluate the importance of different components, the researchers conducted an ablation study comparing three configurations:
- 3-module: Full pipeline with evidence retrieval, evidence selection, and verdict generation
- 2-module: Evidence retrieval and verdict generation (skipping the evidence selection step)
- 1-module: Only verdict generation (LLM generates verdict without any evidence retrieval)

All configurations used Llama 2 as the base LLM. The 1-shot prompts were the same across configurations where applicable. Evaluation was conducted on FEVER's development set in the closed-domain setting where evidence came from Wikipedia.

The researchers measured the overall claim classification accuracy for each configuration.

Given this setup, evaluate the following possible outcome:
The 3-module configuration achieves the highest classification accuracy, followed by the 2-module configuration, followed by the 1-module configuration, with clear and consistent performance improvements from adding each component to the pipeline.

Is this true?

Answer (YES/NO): NO